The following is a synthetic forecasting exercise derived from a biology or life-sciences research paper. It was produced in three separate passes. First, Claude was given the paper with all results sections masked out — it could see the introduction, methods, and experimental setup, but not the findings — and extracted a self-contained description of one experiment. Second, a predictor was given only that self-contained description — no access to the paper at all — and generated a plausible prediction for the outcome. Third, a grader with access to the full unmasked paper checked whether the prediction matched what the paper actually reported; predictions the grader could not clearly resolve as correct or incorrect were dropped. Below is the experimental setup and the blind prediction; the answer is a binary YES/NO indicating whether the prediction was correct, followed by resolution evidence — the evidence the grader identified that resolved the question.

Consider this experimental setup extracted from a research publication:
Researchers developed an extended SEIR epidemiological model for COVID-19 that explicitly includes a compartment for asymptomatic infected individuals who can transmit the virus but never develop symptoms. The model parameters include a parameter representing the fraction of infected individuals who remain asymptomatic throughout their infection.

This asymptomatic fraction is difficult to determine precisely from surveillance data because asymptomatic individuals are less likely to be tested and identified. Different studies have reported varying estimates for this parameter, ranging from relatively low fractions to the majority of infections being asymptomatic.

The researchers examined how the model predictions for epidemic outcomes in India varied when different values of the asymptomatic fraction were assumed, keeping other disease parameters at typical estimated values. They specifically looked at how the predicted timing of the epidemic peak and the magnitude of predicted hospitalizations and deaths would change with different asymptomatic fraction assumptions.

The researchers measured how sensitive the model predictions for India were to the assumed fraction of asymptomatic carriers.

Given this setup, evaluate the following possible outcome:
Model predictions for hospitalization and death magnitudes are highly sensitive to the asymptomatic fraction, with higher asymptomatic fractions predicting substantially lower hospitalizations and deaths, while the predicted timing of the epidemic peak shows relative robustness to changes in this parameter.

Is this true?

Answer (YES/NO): NO